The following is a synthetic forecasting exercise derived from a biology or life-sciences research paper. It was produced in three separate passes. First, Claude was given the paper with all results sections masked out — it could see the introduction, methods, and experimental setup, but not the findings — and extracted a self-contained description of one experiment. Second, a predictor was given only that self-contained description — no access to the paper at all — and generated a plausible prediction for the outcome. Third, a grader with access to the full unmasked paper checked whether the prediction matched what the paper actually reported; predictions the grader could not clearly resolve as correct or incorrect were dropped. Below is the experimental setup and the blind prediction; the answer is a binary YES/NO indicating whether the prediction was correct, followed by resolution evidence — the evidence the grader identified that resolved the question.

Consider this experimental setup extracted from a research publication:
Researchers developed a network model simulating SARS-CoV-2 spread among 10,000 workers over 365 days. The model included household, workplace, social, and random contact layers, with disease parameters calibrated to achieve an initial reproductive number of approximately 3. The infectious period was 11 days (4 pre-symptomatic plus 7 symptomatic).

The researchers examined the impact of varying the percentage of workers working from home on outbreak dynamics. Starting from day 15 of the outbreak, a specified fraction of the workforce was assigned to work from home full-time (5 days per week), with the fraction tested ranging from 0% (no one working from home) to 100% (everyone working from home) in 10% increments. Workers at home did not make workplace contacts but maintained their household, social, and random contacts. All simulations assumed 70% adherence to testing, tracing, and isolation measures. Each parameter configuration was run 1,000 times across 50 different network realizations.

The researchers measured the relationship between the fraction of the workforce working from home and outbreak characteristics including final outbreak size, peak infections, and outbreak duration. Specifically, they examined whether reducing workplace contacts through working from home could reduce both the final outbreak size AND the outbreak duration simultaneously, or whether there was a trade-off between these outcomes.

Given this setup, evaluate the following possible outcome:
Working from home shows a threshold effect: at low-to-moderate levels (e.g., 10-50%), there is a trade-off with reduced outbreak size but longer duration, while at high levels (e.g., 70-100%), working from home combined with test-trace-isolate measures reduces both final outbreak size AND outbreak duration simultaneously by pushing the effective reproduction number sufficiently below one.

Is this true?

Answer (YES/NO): NO